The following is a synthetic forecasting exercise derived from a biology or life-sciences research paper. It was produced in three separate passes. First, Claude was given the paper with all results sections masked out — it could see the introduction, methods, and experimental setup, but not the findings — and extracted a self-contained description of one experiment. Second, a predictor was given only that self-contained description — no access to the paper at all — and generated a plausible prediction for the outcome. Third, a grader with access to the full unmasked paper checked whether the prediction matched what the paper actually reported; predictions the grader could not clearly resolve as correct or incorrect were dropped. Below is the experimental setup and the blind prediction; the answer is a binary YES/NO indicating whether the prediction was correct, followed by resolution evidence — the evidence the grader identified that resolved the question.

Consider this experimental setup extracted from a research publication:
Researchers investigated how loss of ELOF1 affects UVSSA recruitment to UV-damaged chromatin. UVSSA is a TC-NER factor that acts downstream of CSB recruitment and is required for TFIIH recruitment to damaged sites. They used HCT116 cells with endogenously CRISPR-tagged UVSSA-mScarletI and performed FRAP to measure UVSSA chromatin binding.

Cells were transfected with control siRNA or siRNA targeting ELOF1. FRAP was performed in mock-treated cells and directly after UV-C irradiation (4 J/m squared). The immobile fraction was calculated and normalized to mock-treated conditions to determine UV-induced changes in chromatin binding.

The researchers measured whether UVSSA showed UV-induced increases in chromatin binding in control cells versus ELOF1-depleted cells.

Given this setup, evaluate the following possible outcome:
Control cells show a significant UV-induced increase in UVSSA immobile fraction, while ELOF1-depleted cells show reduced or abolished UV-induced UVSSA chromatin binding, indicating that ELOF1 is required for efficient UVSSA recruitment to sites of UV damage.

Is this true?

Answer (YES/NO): YES